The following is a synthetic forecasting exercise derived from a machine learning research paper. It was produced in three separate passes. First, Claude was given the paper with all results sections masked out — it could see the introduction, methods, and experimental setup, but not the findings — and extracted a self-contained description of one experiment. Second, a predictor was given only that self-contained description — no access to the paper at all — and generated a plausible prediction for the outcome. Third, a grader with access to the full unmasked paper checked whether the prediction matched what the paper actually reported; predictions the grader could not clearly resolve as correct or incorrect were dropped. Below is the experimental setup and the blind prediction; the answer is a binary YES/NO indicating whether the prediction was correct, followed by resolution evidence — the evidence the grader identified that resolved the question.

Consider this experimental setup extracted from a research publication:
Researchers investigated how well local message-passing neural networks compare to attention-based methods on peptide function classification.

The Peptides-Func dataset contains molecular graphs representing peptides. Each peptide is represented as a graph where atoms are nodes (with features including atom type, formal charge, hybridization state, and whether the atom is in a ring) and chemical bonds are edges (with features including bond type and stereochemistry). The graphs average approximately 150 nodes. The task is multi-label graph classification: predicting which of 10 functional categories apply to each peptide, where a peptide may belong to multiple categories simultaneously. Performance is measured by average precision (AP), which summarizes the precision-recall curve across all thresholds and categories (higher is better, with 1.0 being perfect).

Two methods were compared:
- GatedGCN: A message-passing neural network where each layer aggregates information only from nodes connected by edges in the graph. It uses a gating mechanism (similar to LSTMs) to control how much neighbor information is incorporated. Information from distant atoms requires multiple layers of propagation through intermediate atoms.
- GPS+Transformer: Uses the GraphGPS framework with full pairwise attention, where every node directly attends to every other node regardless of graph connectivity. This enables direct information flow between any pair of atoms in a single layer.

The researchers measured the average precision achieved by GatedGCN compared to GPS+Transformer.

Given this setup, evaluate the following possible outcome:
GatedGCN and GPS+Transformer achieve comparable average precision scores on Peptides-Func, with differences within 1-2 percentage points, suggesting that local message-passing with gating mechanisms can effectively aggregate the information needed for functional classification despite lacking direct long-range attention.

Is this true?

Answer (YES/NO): NO